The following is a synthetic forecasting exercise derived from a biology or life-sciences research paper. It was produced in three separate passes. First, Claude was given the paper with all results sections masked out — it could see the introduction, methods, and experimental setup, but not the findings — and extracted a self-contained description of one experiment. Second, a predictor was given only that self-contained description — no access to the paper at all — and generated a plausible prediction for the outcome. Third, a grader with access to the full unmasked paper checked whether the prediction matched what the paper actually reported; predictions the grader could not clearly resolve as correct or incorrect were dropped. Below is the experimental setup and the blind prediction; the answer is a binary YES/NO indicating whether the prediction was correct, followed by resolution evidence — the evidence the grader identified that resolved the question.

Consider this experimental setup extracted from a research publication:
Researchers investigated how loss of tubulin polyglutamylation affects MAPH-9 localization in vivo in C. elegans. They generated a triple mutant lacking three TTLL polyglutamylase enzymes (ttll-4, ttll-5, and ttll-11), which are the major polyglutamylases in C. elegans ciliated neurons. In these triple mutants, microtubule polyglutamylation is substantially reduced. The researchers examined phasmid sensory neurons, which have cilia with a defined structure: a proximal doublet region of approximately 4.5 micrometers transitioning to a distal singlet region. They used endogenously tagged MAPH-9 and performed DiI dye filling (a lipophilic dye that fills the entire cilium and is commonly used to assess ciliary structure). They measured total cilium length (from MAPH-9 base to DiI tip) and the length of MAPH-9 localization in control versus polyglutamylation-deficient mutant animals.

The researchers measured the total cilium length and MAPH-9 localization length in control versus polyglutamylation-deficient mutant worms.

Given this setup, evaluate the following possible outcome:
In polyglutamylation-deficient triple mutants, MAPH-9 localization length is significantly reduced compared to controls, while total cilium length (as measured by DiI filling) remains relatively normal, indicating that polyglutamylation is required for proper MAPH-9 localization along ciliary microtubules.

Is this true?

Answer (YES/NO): YES